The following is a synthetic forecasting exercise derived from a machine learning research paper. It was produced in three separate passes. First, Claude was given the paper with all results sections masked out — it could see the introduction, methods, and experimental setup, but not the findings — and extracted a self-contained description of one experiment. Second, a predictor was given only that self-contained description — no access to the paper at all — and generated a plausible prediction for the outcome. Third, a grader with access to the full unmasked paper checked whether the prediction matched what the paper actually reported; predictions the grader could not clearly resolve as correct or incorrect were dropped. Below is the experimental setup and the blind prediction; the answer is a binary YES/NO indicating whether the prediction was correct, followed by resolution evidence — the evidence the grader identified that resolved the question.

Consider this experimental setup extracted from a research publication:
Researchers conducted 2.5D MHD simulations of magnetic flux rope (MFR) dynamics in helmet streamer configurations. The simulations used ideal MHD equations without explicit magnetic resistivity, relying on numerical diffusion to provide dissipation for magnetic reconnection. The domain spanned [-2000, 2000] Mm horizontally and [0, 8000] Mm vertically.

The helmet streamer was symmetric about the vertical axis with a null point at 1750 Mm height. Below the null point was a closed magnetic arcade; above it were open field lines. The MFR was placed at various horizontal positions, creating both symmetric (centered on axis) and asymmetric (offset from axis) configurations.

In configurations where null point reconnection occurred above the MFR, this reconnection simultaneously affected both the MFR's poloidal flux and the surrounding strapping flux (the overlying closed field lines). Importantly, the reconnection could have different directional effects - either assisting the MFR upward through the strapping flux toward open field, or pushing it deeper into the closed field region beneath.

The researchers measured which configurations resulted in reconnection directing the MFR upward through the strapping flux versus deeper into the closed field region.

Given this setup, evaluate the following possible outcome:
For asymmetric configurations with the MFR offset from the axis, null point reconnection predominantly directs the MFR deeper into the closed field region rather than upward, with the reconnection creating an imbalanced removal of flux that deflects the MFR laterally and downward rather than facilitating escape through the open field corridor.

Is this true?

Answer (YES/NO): NO